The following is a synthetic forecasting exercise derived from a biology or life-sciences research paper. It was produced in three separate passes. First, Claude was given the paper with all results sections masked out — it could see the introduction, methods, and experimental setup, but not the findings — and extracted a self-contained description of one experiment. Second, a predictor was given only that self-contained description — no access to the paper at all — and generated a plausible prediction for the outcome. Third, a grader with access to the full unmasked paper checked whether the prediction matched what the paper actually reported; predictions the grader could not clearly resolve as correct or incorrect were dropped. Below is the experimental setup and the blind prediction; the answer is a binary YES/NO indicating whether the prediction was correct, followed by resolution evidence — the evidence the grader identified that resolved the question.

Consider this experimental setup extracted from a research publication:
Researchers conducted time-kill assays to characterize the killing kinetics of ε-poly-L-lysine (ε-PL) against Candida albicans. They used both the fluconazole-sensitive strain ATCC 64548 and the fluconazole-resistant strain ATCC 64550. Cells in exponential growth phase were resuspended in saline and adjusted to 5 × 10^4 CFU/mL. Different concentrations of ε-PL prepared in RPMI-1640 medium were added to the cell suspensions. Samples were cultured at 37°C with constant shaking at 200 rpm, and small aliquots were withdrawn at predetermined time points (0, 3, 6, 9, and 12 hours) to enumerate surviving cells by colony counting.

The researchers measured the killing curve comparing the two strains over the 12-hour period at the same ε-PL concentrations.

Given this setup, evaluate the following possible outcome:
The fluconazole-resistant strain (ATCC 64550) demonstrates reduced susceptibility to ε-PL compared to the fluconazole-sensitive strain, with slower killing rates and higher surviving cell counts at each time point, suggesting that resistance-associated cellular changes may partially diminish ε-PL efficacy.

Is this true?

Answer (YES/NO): NO